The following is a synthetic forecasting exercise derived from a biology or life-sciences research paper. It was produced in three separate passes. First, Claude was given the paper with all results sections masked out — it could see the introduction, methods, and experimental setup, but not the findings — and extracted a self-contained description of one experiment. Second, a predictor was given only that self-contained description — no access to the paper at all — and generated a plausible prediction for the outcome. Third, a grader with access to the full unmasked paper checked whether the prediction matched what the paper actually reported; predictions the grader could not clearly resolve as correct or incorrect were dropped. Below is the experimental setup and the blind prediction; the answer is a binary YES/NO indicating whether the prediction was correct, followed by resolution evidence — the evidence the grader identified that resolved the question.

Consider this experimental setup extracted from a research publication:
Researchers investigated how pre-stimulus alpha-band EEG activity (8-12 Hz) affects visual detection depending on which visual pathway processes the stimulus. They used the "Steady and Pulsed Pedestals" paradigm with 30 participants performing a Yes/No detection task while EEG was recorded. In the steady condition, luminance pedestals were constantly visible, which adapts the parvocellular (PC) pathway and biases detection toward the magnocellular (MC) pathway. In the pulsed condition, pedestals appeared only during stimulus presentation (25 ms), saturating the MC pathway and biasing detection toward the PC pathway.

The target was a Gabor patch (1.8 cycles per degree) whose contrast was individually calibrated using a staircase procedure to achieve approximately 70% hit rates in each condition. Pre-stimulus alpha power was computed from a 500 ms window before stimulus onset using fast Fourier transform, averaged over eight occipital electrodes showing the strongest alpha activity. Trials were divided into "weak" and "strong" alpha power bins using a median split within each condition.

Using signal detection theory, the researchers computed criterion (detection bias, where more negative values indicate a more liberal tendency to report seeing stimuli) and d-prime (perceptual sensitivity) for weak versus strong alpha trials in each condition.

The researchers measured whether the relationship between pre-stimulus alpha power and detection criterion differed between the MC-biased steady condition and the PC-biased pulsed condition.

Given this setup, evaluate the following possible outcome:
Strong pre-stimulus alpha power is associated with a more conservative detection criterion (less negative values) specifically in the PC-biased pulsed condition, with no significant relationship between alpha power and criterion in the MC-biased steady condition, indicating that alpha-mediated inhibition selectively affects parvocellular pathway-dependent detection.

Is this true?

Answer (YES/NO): NO